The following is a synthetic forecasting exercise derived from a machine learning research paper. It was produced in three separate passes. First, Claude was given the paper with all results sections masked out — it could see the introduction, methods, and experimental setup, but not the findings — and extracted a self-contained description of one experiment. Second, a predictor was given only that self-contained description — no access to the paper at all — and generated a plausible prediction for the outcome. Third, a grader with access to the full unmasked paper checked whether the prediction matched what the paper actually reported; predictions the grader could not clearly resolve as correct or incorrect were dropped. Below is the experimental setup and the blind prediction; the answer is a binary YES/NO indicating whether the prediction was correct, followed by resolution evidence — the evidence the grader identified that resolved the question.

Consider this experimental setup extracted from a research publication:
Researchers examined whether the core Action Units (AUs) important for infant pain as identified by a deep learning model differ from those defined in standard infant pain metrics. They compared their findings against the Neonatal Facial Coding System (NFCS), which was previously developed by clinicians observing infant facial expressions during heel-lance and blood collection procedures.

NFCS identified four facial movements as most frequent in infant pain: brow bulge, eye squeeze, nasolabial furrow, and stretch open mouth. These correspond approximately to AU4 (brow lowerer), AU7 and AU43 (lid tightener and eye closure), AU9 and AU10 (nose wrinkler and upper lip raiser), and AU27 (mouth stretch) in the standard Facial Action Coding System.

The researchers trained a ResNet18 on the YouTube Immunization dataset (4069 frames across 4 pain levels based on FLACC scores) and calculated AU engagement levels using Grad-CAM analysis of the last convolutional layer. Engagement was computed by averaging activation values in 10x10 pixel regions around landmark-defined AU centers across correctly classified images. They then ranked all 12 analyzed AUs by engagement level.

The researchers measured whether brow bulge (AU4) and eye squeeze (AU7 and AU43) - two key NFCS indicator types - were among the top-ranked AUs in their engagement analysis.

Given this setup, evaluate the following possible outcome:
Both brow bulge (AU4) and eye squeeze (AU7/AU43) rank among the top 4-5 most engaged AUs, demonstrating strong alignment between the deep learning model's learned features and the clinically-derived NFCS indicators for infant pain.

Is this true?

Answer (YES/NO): NO